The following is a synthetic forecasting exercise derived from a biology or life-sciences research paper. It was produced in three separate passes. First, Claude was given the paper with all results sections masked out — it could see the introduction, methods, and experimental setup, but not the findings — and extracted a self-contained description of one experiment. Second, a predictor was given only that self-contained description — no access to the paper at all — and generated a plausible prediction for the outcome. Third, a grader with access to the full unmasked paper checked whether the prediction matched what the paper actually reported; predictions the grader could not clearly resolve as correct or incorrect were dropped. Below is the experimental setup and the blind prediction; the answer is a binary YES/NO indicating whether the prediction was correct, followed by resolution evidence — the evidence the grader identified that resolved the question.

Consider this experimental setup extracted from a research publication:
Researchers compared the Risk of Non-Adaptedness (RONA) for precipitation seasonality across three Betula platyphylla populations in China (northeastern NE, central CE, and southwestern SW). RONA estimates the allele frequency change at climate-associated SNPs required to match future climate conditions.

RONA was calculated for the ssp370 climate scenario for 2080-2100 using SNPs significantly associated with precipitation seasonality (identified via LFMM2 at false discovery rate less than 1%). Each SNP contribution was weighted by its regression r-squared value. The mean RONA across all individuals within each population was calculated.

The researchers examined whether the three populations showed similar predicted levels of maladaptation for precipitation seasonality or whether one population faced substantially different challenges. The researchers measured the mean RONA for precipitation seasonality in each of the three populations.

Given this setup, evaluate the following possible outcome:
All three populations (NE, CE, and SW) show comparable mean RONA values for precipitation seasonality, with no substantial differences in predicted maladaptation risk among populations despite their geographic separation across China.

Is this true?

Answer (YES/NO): NO